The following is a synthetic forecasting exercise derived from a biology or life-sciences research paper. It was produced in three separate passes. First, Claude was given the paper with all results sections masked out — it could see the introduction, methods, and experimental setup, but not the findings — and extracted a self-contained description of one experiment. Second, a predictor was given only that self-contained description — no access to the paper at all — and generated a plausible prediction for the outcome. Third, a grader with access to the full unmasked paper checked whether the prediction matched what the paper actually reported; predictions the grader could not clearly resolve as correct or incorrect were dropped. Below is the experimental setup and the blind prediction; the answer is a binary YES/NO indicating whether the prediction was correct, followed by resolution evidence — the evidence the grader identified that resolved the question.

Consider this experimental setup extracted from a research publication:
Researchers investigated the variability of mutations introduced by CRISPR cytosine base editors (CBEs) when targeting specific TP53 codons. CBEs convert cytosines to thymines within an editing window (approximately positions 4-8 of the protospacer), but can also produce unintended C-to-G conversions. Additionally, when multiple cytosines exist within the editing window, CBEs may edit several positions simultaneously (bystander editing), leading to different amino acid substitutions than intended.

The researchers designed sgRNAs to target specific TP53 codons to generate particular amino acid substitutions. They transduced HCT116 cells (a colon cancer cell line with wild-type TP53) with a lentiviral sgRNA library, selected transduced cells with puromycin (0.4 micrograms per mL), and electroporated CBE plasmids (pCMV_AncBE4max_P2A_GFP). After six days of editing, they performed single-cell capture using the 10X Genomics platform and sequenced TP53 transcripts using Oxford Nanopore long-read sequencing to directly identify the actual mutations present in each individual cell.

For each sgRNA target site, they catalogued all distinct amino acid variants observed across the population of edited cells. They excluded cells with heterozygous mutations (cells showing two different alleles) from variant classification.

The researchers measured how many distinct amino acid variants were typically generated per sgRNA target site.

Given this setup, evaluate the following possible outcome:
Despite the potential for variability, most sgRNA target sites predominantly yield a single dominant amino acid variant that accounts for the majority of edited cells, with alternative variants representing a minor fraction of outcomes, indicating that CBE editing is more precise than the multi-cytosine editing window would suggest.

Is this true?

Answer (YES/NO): NO